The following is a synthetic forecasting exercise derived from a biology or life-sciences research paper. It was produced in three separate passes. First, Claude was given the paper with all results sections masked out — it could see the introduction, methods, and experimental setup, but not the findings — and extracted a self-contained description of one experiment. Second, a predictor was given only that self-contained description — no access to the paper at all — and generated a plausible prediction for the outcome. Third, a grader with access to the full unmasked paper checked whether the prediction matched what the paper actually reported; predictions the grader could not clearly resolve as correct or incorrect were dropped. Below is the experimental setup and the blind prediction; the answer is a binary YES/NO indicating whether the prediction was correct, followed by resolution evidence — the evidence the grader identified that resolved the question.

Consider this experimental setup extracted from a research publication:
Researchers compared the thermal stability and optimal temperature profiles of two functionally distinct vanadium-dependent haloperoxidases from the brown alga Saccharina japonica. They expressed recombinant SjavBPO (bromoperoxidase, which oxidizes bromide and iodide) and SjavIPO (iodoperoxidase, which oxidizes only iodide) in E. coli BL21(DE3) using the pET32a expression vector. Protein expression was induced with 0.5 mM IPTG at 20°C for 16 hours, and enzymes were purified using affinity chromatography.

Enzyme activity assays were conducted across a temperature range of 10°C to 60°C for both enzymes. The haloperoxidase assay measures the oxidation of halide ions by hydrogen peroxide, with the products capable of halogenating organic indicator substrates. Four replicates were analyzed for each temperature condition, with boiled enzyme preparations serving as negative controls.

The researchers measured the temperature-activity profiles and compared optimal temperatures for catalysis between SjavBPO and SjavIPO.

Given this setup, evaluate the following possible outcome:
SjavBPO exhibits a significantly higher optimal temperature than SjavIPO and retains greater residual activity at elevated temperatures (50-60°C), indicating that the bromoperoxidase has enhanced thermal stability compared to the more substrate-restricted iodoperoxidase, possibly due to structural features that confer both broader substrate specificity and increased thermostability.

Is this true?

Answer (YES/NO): NO